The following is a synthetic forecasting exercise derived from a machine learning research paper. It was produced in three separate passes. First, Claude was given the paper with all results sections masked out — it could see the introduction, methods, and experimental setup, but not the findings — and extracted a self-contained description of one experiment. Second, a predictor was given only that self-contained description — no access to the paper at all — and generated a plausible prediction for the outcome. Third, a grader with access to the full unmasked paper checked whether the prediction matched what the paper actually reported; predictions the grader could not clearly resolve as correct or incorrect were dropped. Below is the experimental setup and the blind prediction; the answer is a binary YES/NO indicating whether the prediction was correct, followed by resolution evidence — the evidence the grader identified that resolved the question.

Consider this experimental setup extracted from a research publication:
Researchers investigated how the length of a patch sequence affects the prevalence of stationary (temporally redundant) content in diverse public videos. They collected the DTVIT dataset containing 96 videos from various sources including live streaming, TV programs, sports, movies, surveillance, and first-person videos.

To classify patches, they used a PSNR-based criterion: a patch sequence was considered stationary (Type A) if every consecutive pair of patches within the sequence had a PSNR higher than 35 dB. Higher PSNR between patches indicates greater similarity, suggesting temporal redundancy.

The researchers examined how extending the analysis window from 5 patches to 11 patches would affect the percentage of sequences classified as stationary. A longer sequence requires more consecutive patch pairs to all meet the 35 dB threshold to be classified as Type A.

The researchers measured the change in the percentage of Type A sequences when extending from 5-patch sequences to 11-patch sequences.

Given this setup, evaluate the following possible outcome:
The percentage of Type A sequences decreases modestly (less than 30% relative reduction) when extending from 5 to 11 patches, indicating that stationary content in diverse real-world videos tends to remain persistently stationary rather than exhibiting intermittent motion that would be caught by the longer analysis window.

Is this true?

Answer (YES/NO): YES